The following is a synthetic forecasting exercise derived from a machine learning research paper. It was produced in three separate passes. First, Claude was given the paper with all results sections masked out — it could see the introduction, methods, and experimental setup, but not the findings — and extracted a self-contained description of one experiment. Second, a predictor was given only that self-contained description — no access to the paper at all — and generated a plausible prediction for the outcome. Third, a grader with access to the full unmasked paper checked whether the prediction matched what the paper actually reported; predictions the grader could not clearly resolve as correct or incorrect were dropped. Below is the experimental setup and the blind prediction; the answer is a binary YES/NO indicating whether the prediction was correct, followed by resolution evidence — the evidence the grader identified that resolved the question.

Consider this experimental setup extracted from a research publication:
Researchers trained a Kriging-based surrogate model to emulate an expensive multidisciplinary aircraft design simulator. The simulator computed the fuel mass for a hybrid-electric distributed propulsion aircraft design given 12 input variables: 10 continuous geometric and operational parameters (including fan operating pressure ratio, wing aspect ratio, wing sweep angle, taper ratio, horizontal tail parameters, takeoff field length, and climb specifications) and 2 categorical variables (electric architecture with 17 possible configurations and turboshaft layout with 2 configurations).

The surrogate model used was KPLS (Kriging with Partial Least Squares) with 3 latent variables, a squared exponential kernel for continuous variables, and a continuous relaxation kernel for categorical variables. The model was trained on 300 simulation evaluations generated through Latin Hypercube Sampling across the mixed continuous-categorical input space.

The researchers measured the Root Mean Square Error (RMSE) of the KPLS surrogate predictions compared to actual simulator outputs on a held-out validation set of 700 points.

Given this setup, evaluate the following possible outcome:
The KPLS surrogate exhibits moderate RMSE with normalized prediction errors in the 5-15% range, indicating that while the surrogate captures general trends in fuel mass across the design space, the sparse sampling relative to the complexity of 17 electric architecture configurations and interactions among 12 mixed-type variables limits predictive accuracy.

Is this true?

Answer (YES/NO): NO